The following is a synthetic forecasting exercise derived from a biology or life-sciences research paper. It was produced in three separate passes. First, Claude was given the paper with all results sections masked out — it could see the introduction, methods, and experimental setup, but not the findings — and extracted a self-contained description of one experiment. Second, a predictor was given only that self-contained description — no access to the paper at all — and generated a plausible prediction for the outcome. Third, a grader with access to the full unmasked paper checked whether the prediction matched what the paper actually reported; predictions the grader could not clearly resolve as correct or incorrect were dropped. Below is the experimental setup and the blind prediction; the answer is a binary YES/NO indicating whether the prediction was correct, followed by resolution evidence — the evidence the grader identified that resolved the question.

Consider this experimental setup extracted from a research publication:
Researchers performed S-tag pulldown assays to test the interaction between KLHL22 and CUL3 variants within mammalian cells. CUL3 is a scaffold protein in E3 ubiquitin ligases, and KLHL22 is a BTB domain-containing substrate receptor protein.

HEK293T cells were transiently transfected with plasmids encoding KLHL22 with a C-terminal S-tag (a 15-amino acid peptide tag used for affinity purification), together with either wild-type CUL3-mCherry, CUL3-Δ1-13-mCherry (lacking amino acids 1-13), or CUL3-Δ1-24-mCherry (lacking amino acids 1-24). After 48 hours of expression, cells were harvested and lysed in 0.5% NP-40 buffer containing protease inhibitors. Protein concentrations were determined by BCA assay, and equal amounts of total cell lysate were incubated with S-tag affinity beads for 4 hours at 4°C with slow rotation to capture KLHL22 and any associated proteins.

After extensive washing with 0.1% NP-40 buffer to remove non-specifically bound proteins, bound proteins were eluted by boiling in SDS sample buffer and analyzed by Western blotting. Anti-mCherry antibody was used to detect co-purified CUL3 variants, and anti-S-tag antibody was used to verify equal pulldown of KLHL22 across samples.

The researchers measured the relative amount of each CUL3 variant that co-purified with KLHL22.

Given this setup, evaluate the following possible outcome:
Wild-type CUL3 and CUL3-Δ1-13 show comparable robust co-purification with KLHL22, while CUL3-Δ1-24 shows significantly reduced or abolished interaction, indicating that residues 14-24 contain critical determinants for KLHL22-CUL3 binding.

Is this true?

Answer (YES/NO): NO